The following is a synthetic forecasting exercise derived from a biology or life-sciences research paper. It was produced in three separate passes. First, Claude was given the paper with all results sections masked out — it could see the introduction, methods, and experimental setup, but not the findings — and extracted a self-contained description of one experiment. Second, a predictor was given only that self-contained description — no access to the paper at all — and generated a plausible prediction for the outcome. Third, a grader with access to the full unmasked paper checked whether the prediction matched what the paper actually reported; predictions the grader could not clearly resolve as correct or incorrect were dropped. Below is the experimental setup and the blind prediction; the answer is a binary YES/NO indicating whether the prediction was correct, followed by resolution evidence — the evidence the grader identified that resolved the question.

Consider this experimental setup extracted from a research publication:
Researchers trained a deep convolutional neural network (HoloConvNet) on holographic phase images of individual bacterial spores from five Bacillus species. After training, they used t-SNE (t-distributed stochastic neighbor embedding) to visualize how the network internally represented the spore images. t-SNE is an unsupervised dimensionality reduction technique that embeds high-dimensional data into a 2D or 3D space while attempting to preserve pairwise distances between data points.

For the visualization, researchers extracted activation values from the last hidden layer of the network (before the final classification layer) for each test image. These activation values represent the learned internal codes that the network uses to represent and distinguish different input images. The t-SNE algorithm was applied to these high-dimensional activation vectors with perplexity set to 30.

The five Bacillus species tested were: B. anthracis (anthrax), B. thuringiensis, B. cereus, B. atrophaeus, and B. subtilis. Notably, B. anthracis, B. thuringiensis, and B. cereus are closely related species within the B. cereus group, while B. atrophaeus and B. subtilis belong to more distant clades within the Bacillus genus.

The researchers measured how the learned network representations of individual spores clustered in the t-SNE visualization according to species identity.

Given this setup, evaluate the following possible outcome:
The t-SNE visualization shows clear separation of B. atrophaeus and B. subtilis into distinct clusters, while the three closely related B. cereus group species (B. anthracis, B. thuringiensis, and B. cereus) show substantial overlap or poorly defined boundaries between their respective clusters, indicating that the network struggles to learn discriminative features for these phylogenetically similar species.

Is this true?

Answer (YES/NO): NO